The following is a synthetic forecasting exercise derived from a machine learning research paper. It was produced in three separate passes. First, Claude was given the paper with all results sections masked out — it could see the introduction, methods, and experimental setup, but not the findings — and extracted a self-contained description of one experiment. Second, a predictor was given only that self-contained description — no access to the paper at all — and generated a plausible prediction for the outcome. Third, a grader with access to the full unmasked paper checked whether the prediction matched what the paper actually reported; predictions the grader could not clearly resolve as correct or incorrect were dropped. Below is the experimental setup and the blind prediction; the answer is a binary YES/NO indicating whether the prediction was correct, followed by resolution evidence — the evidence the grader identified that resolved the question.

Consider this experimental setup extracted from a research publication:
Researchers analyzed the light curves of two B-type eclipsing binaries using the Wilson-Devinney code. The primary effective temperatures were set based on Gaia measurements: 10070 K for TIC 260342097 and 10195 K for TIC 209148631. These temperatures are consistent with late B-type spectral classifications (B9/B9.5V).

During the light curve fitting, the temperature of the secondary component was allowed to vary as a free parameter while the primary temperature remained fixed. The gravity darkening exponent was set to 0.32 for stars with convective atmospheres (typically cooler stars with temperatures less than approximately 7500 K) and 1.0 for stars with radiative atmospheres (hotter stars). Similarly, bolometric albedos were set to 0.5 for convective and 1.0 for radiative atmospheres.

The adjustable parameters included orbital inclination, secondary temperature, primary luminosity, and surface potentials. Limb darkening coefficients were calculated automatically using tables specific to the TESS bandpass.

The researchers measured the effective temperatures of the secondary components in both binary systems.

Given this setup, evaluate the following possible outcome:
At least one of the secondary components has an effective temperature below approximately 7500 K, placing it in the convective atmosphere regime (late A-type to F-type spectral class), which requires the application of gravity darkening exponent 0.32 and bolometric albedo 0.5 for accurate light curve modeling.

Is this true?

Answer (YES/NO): YES